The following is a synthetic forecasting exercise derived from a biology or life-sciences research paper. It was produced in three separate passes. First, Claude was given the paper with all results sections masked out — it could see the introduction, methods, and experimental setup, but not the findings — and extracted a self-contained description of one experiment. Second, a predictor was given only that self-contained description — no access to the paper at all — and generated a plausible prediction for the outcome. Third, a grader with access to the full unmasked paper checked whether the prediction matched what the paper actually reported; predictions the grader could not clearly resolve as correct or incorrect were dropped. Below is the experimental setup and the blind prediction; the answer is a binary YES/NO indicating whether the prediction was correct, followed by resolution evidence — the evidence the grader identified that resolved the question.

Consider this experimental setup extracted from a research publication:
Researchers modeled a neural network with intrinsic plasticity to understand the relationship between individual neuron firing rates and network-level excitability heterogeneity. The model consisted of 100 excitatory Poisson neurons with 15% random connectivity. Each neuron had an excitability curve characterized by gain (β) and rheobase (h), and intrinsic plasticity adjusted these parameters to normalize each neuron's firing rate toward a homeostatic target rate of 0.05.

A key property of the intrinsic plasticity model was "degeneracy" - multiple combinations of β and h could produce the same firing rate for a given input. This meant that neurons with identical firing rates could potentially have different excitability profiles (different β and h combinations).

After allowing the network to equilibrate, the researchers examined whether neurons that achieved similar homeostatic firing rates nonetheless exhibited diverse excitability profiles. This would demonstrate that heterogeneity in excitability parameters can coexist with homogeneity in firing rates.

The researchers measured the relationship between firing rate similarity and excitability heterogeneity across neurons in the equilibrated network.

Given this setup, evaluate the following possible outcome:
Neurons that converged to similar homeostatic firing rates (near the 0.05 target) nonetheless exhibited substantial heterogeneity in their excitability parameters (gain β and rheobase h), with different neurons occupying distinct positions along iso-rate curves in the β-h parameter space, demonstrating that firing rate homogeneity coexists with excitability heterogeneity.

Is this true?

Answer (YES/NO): YES